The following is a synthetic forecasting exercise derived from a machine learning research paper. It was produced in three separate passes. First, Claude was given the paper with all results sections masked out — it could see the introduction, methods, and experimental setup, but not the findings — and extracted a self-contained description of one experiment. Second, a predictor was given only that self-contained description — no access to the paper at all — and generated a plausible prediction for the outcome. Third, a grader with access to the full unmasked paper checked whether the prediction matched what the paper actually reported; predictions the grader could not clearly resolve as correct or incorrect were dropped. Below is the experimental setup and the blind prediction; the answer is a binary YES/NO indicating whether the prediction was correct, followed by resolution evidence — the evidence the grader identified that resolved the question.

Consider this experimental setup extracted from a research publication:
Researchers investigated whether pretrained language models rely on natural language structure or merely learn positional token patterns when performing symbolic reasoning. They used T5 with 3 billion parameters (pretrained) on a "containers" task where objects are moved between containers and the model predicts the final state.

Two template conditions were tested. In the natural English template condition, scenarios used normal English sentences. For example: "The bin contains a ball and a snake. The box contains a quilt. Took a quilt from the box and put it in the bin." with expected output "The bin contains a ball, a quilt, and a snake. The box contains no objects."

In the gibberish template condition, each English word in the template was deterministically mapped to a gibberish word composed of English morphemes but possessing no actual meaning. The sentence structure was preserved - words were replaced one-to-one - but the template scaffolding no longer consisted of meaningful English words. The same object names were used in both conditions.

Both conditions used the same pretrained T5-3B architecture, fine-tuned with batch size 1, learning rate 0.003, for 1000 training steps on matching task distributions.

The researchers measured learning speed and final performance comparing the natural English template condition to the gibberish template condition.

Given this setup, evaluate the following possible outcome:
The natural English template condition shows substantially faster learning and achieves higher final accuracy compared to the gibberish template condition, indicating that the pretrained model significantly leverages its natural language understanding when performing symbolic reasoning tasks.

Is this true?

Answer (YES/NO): YES